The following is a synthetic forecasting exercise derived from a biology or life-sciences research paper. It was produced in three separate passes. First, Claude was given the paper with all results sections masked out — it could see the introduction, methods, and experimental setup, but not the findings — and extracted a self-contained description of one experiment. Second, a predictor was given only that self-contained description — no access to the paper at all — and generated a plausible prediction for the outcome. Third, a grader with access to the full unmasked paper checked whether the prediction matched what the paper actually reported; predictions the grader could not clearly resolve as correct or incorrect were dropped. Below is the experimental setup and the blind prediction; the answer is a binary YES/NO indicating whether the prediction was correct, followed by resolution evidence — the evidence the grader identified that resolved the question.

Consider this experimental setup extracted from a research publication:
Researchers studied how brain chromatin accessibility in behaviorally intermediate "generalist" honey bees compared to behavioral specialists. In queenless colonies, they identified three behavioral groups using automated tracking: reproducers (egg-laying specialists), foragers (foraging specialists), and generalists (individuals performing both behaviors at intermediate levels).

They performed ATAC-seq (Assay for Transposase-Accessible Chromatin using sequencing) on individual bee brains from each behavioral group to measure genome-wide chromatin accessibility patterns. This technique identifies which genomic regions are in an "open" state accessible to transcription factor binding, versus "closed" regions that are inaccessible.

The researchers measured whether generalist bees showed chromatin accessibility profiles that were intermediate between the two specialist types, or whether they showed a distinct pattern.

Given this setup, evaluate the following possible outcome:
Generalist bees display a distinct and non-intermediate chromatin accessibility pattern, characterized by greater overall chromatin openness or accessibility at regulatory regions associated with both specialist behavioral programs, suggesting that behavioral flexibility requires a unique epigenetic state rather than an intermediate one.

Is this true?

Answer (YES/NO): NO